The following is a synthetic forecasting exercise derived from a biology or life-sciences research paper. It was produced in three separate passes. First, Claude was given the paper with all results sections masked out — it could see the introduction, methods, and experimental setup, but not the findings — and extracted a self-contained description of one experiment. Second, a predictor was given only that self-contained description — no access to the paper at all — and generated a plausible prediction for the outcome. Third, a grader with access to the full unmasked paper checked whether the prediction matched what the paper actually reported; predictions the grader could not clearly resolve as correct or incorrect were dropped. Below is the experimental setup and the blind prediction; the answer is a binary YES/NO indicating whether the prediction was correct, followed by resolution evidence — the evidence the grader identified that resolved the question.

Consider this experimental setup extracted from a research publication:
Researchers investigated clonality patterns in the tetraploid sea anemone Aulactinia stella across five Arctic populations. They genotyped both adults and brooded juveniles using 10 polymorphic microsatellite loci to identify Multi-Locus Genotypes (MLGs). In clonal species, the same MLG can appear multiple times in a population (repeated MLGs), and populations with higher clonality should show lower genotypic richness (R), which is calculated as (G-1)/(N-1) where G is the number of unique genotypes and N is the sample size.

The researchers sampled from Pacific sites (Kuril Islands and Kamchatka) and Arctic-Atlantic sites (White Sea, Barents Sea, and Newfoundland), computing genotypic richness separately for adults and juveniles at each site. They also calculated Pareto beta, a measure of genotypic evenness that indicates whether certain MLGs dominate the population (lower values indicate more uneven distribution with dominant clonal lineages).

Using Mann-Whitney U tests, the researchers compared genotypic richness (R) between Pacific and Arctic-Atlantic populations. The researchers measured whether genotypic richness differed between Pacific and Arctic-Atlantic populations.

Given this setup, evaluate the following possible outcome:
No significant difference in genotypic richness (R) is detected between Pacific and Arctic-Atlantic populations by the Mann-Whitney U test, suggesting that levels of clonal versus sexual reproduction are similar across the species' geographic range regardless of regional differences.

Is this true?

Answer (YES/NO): NO